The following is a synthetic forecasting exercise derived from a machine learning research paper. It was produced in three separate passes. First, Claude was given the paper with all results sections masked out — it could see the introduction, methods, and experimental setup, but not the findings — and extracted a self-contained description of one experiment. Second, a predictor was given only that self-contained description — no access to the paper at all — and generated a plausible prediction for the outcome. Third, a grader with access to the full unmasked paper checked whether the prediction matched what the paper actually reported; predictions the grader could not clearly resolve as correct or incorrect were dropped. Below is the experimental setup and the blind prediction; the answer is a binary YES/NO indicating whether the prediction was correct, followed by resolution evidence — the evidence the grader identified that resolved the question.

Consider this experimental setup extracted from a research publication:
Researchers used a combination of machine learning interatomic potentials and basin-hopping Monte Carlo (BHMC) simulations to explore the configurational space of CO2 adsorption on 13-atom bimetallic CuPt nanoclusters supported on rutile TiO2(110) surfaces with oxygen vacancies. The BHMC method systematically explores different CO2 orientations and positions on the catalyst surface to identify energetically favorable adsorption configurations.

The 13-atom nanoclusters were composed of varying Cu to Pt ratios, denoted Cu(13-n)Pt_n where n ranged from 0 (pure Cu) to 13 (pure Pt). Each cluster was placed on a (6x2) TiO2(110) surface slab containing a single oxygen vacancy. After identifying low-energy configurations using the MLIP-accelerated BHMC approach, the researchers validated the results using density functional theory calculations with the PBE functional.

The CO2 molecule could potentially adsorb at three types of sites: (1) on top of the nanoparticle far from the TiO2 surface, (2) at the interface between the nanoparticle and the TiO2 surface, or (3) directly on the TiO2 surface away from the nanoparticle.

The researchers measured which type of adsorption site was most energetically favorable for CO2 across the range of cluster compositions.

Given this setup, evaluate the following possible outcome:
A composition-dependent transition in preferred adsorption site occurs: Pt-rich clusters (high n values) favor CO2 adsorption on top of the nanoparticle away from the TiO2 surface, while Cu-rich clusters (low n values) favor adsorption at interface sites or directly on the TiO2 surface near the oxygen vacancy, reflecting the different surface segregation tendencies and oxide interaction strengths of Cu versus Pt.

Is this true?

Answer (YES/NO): NO